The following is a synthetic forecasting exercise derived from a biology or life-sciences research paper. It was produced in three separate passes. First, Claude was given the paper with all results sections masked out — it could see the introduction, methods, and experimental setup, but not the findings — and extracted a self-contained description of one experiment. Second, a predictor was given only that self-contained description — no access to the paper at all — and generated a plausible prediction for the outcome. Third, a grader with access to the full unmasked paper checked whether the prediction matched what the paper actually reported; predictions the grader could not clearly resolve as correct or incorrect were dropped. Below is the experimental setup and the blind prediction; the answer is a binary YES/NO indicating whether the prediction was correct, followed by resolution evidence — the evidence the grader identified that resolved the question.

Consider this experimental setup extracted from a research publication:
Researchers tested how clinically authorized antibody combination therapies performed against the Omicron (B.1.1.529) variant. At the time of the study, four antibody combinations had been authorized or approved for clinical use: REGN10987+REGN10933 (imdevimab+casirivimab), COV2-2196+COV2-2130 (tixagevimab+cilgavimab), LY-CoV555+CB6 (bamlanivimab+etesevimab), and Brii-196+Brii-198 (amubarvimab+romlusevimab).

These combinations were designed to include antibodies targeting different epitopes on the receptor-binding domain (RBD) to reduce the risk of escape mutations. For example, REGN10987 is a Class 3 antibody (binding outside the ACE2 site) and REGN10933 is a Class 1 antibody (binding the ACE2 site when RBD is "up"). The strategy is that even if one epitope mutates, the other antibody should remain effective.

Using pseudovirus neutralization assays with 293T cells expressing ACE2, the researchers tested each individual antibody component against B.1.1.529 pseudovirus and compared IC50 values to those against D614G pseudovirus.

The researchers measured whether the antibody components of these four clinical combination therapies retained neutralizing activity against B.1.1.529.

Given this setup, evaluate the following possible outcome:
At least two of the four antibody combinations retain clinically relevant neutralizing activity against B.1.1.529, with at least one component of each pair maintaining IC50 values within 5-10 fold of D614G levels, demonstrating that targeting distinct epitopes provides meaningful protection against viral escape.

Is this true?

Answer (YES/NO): NO